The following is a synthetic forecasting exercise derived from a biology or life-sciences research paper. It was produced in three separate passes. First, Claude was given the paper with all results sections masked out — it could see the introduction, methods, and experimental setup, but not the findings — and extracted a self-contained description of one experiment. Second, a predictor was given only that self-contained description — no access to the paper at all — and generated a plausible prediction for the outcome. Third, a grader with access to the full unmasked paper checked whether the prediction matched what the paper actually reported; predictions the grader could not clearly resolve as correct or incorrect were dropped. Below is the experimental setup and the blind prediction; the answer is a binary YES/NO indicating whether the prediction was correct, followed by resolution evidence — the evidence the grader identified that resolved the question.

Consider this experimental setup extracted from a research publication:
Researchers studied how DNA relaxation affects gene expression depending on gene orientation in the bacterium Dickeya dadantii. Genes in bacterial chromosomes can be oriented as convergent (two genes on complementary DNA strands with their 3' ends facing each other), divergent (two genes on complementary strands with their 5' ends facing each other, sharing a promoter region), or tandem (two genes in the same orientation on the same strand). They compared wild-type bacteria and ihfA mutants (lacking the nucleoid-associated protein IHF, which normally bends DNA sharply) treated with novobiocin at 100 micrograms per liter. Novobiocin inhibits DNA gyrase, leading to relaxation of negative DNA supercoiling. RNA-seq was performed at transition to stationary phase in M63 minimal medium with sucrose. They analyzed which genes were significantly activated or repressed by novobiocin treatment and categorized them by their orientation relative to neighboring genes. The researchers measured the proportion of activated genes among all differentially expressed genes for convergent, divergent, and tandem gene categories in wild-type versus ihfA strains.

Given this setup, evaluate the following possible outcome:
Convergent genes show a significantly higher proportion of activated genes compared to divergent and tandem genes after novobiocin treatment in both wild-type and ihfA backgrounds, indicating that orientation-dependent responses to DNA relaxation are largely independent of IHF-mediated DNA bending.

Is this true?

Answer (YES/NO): NO